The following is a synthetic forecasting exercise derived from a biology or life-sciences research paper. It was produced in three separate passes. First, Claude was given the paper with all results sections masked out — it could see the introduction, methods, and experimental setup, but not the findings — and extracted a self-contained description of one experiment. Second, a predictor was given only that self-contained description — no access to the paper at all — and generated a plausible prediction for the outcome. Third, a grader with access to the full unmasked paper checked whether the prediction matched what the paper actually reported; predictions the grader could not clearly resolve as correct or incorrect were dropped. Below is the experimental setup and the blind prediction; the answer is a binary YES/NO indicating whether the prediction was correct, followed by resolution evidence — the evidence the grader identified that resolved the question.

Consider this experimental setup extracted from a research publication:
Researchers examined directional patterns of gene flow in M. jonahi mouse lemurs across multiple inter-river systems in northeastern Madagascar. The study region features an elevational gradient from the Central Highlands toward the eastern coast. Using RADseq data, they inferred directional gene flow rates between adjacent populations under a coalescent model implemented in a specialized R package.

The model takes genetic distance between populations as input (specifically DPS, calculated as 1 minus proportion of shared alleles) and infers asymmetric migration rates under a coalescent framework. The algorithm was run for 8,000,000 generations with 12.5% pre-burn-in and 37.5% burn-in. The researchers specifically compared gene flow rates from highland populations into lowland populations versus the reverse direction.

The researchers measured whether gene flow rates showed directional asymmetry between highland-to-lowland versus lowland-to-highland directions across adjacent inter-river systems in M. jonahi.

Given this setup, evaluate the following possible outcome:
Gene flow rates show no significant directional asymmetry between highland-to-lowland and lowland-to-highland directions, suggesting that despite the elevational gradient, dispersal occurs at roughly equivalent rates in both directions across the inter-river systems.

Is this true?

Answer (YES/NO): NO